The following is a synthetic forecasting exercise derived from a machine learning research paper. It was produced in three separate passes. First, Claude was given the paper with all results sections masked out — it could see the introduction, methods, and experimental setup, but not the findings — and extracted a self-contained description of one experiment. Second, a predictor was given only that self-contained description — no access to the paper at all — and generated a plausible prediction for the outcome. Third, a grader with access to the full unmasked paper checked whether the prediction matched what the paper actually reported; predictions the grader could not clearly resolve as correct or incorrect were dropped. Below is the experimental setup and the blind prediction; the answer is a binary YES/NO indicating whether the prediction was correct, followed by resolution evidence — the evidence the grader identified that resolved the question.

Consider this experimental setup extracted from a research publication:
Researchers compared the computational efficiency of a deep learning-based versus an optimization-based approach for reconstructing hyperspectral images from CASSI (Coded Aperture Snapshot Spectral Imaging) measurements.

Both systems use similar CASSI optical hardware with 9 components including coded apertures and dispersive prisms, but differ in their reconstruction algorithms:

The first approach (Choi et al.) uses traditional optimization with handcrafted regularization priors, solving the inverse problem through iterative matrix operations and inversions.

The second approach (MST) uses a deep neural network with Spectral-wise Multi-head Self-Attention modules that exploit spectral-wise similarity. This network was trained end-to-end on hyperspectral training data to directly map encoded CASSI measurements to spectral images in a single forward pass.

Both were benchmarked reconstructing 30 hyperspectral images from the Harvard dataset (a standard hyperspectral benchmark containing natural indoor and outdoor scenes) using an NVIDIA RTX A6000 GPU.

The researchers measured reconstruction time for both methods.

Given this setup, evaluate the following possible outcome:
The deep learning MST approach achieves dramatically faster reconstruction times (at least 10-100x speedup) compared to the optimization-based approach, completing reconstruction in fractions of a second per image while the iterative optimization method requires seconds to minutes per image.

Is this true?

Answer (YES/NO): NO